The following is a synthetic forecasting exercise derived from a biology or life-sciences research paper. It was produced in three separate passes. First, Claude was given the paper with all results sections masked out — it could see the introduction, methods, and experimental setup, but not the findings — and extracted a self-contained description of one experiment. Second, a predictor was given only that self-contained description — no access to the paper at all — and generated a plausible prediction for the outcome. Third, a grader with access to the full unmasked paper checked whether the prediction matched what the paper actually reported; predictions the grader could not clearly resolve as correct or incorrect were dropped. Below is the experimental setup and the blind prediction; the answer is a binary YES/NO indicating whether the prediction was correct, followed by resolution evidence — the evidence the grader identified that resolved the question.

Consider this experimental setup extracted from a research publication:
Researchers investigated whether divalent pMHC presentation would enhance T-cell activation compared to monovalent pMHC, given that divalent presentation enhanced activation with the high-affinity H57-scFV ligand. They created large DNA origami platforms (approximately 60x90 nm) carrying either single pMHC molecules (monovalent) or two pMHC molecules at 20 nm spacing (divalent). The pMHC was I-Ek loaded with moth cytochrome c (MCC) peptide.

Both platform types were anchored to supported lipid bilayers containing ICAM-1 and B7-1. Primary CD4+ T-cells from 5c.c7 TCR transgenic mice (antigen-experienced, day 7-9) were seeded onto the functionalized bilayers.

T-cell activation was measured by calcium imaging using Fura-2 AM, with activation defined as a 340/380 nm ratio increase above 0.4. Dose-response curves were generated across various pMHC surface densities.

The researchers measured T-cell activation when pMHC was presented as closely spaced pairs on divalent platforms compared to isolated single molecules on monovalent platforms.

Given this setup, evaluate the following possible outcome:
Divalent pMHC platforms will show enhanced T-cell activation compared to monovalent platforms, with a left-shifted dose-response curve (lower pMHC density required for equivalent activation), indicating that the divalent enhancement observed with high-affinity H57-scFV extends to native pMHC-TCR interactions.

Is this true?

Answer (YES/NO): NO